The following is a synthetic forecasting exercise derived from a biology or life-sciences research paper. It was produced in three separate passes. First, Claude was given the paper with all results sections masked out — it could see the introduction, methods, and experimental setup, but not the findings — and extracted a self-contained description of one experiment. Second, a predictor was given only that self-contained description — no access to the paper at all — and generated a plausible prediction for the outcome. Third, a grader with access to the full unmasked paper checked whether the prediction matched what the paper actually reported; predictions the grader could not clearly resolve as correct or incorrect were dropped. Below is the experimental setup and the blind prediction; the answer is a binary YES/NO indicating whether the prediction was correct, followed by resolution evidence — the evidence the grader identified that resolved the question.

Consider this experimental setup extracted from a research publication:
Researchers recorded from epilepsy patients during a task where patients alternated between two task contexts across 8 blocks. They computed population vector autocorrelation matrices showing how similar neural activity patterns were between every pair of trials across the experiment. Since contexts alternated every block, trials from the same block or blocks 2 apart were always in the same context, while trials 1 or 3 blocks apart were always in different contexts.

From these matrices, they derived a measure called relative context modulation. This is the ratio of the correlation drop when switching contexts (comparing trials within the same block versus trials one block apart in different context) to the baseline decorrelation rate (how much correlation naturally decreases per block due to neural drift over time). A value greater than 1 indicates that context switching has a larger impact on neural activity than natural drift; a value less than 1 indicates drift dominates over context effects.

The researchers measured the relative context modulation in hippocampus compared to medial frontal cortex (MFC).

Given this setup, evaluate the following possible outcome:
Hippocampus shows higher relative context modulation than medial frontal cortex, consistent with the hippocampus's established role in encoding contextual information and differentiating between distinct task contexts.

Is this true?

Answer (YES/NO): NO